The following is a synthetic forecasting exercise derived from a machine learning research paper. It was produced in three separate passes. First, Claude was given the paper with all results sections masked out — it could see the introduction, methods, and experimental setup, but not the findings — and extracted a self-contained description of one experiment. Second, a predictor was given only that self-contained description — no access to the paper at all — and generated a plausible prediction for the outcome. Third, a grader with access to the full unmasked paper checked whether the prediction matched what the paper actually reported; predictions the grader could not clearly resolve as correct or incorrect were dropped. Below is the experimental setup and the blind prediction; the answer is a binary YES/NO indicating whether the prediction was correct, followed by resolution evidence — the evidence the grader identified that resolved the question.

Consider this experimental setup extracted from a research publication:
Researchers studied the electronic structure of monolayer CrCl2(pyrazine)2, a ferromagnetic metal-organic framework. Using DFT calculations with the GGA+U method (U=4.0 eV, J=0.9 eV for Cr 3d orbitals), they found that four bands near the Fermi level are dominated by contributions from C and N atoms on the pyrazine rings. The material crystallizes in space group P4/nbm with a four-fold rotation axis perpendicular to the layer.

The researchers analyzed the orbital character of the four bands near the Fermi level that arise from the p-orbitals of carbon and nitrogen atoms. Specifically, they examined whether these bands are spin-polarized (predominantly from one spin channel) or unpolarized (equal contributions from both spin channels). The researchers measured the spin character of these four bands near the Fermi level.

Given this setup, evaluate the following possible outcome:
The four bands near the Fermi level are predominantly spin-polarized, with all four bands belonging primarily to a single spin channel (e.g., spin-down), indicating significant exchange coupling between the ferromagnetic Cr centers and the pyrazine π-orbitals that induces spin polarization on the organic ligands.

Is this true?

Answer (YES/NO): YES